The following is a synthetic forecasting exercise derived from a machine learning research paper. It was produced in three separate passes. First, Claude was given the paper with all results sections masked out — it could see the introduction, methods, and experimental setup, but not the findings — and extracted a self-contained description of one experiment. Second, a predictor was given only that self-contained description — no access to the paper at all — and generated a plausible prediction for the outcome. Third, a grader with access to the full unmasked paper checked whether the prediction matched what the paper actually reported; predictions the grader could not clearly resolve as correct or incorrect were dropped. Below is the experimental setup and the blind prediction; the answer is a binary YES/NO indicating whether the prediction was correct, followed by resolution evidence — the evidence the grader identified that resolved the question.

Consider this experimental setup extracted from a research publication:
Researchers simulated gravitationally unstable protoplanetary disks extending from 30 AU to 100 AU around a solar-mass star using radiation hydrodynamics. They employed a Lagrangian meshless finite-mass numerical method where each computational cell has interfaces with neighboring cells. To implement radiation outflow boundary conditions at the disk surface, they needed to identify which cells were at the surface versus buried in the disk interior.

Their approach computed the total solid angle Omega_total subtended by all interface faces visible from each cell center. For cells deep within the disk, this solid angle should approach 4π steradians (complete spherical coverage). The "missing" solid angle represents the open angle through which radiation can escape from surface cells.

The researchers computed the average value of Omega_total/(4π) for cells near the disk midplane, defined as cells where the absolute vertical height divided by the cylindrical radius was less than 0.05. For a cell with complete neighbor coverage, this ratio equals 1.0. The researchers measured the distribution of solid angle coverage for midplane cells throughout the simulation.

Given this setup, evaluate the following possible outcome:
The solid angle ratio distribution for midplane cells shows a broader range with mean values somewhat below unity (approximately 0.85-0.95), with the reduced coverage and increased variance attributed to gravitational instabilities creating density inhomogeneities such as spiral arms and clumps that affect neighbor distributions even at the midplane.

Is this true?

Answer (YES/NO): NO